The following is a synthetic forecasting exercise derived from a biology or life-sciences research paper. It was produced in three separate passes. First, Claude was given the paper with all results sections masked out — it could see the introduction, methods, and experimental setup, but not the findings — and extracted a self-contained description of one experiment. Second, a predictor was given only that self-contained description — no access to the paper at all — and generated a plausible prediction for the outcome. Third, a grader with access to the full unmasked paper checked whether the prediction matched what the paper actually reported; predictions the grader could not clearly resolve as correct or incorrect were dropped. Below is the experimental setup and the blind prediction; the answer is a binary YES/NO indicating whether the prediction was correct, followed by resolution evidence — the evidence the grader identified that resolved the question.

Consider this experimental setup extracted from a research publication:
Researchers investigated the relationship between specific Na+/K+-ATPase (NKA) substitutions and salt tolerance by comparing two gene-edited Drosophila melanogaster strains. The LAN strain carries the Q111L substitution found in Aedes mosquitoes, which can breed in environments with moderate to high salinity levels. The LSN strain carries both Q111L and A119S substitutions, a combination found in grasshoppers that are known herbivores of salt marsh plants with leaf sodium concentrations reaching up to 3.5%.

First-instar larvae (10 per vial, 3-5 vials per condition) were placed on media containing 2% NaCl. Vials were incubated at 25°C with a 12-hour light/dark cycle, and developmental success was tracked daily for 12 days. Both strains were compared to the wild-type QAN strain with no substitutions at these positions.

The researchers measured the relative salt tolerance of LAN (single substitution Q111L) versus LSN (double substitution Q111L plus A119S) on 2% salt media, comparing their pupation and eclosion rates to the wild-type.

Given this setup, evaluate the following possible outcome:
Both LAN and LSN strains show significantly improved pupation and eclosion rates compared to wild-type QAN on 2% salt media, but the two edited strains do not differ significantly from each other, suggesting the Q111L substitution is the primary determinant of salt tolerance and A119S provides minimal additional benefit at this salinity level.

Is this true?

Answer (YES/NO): NO